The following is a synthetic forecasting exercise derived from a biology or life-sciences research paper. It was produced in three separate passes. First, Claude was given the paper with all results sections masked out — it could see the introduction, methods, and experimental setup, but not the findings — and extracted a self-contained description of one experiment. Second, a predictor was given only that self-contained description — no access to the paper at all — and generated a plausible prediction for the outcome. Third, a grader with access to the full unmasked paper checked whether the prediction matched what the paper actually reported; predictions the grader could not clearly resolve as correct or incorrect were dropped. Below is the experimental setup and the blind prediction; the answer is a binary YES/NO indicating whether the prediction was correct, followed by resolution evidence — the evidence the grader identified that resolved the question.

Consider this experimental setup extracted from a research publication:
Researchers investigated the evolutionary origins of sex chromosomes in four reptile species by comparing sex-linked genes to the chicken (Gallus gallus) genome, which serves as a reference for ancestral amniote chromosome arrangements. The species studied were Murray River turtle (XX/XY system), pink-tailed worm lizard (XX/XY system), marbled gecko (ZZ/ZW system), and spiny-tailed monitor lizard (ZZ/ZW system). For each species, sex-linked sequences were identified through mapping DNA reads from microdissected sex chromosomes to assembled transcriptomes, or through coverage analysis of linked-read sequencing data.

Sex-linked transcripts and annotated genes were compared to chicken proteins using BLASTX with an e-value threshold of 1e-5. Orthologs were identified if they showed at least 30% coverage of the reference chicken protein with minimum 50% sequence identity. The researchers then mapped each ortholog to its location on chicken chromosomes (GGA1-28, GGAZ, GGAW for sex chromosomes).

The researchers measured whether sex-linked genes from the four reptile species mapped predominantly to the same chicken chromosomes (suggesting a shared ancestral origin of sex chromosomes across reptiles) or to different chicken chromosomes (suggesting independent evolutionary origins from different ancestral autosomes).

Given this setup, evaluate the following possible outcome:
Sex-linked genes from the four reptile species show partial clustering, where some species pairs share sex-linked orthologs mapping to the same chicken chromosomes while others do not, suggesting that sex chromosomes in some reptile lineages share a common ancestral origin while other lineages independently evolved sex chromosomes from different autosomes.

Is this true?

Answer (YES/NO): NO